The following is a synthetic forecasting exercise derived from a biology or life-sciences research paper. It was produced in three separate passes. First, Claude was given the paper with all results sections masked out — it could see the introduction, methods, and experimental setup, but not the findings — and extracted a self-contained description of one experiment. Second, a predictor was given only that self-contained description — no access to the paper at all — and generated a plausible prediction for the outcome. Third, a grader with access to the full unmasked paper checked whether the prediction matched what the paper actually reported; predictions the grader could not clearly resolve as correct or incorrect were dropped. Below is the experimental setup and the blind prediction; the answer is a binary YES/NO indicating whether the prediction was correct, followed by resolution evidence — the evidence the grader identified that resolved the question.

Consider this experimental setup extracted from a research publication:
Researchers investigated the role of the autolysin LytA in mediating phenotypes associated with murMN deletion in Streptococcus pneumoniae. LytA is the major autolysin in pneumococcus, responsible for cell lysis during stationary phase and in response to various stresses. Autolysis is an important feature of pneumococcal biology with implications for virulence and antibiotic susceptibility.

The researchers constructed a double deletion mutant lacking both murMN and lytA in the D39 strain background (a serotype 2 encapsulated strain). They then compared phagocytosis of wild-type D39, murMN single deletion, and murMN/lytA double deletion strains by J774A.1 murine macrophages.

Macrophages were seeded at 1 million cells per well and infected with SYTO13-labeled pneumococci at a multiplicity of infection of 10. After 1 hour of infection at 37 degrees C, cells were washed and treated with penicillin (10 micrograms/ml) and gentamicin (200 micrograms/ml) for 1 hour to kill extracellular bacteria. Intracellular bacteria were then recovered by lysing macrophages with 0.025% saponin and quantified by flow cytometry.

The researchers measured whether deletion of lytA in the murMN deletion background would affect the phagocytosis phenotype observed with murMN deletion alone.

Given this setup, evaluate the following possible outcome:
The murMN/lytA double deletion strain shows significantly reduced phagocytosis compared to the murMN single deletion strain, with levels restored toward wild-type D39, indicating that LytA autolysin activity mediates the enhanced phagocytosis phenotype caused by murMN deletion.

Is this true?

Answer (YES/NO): NO